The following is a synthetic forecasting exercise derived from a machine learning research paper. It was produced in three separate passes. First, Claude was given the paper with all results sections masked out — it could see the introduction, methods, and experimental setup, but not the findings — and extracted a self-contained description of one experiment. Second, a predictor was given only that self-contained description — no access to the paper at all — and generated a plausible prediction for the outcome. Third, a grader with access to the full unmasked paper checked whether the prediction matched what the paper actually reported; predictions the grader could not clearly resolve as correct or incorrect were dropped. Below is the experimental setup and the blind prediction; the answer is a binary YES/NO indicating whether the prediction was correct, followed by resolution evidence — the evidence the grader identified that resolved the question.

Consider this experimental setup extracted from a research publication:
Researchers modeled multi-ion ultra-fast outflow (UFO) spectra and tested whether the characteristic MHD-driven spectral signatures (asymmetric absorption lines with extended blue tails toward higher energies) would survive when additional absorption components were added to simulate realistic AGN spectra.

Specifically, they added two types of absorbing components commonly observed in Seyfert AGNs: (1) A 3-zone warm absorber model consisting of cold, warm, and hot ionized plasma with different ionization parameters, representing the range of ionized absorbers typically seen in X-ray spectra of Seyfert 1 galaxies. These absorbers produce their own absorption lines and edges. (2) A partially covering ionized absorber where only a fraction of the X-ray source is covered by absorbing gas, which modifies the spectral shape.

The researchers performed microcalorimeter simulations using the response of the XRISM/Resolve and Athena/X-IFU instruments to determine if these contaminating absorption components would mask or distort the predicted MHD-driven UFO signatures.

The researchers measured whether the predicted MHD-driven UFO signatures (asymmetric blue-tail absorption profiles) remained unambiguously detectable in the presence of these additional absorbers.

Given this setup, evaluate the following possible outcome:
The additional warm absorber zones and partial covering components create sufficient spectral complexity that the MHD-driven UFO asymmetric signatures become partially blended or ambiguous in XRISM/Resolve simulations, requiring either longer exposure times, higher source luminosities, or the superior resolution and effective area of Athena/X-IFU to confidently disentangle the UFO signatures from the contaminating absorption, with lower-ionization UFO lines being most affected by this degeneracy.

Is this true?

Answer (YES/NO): NO